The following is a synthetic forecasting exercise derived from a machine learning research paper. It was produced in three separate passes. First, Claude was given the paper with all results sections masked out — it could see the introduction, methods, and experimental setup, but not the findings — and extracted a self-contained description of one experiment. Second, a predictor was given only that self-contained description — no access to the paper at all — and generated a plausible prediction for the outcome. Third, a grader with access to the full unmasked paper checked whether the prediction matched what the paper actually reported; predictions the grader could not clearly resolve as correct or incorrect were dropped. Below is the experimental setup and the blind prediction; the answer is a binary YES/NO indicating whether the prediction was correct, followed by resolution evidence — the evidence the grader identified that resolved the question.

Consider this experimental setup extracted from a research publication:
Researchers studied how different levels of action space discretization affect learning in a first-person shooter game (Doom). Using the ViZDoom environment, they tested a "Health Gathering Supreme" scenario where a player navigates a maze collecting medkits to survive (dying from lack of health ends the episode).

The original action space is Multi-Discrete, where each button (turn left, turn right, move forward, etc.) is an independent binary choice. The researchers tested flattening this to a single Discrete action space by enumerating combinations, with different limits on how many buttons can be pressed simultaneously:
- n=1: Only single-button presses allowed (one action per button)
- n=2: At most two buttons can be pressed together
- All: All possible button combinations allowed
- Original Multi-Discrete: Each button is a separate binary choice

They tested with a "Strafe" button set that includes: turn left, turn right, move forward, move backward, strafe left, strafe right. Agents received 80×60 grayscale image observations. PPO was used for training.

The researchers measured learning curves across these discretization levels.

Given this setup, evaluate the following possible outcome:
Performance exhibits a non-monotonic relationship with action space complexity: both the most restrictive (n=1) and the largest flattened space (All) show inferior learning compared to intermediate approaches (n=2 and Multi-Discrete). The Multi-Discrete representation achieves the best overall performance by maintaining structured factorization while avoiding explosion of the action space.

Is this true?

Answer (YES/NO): NO